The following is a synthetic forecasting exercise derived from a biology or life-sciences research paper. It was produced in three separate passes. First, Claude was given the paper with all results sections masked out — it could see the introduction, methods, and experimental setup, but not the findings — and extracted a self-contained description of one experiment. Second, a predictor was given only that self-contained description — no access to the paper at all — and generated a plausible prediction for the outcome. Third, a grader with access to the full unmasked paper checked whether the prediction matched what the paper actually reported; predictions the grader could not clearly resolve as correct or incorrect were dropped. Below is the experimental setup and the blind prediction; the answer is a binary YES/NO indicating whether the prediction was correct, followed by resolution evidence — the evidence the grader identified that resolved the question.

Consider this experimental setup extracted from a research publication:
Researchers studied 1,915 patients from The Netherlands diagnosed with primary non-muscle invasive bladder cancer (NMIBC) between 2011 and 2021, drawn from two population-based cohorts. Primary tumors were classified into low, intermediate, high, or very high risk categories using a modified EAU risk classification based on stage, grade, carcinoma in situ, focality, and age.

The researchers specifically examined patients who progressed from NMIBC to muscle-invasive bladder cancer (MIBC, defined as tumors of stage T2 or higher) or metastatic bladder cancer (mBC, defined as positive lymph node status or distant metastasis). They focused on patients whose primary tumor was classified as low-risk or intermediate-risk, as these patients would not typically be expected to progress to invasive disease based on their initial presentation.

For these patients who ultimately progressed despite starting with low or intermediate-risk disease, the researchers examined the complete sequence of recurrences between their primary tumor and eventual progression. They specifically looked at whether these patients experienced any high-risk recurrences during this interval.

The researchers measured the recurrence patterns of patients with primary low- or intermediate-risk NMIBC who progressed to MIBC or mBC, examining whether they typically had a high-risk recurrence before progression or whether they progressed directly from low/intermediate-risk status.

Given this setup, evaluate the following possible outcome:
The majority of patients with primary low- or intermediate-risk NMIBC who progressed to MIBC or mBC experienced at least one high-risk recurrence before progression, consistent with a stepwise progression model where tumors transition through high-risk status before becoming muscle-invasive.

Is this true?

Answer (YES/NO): YES